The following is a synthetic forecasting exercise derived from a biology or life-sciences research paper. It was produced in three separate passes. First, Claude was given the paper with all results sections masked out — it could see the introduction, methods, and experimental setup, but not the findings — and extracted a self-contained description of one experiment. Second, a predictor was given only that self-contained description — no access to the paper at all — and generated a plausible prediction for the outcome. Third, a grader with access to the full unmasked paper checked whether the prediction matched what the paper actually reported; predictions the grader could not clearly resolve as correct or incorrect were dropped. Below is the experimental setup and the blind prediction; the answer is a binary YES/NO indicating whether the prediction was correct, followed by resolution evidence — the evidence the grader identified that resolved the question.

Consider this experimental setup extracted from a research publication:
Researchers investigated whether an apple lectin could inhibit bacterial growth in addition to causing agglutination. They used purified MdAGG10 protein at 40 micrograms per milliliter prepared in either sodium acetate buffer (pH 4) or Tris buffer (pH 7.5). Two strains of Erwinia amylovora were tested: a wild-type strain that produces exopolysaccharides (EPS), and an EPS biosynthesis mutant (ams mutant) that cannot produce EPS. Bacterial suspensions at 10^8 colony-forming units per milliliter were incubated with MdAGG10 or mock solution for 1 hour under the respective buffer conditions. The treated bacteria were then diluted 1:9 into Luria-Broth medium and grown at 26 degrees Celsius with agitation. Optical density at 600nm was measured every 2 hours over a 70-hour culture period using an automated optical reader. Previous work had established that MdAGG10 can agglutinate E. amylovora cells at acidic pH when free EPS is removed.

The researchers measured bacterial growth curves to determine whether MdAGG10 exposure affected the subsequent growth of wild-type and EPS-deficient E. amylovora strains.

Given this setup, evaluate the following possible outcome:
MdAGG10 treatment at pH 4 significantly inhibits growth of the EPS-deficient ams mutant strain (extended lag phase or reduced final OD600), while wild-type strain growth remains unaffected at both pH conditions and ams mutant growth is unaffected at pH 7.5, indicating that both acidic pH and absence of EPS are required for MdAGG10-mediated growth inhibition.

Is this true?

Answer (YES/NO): NO